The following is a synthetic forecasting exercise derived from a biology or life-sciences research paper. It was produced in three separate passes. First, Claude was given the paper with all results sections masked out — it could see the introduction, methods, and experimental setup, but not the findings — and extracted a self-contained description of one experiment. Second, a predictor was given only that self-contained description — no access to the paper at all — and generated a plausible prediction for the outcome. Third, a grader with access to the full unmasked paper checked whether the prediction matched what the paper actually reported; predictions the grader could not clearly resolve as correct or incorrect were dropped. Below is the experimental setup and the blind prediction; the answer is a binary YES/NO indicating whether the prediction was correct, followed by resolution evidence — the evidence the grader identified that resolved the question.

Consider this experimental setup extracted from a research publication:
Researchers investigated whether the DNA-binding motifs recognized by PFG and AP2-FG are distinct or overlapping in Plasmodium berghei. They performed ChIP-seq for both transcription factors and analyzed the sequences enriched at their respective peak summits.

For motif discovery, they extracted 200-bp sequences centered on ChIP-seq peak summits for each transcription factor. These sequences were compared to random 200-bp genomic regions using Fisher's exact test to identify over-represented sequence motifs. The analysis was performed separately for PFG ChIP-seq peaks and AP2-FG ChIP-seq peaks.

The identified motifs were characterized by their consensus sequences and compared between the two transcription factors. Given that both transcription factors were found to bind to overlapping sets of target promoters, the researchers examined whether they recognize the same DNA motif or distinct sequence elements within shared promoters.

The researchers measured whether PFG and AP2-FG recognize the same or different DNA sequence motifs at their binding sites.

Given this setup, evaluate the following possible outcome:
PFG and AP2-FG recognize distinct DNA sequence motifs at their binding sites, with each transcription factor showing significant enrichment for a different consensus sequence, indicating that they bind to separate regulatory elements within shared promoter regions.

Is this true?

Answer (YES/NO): NO